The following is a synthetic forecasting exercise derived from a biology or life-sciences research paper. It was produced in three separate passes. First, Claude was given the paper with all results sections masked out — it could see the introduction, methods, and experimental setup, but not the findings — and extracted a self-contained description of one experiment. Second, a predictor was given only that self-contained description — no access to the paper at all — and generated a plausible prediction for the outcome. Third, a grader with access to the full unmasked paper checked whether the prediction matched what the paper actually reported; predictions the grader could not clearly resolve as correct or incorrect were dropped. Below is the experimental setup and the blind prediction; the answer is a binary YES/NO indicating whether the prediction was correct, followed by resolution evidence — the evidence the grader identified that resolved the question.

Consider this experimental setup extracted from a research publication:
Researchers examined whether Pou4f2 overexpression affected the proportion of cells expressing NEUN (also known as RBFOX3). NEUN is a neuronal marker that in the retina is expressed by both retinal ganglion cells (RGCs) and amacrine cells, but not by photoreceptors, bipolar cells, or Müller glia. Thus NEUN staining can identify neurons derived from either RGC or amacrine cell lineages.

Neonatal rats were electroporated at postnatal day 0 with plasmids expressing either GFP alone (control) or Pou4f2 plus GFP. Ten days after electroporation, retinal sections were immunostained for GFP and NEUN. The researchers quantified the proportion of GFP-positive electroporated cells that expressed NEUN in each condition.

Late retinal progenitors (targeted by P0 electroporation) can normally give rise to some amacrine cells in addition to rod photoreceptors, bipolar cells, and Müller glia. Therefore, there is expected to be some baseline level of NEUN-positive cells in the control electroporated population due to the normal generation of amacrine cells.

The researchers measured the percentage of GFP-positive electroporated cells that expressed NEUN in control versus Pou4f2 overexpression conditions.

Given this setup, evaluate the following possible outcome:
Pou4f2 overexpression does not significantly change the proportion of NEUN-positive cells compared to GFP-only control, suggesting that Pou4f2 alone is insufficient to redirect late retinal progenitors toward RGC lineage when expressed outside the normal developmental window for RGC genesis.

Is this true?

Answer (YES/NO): NO